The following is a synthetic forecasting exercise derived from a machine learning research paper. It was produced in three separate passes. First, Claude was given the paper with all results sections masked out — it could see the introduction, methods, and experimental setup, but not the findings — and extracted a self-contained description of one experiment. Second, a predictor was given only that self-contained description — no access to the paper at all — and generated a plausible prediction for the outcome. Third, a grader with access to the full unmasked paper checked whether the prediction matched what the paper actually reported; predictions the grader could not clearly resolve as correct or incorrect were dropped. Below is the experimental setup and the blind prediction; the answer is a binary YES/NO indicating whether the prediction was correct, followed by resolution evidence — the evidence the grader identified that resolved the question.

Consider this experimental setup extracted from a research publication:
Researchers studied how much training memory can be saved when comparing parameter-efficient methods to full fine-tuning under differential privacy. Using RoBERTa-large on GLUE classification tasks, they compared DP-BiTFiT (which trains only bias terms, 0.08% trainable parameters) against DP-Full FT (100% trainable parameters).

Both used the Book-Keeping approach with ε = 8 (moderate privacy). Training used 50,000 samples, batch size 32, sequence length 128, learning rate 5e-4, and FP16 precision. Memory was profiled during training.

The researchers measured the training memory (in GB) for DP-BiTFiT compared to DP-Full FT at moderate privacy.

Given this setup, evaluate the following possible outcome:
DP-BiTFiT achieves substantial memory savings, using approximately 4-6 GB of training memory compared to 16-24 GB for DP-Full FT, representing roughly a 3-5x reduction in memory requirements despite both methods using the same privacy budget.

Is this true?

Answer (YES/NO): NO